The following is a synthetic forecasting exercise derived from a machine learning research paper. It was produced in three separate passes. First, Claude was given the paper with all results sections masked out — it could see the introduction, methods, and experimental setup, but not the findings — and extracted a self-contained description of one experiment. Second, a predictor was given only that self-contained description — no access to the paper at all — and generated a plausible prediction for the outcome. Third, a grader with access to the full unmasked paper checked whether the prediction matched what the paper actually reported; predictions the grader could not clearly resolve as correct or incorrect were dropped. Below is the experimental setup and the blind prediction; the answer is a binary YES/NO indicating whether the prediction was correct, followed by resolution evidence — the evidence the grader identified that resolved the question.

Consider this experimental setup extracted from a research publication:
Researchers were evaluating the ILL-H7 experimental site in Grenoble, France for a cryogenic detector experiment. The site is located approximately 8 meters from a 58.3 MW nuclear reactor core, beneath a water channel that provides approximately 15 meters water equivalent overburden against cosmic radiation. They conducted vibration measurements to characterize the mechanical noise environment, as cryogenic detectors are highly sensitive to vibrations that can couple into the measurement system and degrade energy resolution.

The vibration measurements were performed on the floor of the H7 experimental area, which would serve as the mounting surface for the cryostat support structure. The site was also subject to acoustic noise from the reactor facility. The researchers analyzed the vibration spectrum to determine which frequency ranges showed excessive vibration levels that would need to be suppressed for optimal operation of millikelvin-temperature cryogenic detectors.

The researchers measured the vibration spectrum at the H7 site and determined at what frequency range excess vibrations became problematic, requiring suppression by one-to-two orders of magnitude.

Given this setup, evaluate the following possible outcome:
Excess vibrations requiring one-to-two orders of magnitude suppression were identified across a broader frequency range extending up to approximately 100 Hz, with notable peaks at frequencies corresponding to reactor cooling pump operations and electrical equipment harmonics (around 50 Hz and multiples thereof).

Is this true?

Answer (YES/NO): NO